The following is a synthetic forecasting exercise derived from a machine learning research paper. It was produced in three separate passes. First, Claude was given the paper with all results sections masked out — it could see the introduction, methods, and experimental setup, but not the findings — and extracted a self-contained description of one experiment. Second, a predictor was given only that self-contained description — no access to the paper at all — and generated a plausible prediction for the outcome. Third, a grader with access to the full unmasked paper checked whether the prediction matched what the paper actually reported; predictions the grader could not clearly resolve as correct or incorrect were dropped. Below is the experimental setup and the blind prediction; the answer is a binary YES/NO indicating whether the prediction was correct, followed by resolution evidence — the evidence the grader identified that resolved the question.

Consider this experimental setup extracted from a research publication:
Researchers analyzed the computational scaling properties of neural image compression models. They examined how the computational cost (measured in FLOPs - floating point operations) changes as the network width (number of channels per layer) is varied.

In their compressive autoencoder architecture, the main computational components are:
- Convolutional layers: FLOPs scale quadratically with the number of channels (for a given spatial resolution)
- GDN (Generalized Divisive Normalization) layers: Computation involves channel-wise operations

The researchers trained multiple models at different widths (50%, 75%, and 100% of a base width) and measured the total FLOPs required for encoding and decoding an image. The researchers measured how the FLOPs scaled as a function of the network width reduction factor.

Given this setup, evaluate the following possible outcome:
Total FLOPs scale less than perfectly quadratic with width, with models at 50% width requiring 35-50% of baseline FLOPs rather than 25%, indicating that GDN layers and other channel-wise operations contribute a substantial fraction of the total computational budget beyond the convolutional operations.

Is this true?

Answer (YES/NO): NO